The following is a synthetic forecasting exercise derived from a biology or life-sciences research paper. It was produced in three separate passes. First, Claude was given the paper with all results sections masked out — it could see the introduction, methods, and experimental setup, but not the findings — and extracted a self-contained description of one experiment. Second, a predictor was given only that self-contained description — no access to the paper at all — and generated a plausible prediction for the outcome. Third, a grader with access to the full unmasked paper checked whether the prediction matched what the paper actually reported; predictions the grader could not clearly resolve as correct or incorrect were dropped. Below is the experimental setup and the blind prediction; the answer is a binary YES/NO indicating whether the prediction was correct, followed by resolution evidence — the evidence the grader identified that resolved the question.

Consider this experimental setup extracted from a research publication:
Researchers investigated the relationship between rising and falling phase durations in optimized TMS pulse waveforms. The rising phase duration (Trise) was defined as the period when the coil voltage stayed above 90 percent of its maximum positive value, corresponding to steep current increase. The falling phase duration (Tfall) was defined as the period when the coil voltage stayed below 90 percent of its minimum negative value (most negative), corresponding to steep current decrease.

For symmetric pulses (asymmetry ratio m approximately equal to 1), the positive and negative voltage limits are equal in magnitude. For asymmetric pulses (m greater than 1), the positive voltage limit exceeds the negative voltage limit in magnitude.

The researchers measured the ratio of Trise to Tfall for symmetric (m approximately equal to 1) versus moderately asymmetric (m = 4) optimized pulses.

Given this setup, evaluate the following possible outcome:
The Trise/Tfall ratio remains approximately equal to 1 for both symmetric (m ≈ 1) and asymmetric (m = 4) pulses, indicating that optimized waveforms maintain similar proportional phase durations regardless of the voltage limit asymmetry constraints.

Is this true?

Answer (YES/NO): NO